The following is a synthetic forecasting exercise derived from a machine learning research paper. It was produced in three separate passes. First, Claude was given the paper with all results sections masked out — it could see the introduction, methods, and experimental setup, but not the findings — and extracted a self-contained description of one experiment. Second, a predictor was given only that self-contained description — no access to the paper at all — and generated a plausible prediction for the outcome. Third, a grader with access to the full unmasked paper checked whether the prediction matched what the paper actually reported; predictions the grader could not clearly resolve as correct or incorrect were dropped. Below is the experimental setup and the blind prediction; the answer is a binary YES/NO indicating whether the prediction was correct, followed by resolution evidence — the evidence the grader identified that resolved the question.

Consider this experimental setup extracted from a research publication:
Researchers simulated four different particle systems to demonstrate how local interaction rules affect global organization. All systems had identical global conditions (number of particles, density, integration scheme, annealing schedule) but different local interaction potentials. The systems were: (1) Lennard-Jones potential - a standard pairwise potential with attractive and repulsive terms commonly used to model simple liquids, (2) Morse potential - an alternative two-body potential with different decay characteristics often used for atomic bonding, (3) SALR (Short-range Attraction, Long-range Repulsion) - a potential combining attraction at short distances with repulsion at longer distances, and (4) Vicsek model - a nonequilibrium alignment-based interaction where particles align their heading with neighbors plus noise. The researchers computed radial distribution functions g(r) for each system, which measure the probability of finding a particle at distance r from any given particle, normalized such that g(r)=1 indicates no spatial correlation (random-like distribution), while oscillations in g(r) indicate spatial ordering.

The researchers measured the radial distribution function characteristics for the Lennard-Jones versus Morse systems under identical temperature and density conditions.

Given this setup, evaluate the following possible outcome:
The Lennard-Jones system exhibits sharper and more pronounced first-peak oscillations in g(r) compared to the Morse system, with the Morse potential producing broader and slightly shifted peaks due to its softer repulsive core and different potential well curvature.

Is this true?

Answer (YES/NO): NO